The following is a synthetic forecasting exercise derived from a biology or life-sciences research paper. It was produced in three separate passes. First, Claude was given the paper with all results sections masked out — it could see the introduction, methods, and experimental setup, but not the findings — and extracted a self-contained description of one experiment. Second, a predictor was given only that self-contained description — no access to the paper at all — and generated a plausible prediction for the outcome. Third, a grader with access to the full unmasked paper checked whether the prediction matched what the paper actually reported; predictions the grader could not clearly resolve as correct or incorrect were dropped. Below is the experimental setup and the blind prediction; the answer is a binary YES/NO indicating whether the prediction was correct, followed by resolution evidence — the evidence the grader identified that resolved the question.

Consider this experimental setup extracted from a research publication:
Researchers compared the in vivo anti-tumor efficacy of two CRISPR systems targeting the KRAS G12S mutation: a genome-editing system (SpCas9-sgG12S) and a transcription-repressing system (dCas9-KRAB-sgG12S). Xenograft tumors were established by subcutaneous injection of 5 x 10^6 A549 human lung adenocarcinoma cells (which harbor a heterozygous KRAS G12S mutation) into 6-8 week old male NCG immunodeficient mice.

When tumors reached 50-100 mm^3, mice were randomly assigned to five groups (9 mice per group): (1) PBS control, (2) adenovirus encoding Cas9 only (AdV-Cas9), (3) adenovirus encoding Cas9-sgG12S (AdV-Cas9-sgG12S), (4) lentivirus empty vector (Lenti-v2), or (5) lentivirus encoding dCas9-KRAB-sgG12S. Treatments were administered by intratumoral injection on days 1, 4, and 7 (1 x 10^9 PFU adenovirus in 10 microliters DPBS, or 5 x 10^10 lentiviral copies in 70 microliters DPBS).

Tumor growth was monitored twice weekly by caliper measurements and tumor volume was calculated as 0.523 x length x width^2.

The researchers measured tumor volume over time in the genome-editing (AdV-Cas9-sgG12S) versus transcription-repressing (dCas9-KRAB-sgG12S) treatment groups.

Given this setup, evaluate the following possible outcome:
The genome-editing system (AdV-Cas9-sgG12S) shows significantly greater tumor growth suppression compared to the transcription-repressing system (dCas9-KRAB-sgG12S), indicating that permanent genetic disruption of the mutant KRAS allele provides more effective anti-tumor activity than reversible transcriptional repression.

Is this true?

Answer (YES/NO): YES